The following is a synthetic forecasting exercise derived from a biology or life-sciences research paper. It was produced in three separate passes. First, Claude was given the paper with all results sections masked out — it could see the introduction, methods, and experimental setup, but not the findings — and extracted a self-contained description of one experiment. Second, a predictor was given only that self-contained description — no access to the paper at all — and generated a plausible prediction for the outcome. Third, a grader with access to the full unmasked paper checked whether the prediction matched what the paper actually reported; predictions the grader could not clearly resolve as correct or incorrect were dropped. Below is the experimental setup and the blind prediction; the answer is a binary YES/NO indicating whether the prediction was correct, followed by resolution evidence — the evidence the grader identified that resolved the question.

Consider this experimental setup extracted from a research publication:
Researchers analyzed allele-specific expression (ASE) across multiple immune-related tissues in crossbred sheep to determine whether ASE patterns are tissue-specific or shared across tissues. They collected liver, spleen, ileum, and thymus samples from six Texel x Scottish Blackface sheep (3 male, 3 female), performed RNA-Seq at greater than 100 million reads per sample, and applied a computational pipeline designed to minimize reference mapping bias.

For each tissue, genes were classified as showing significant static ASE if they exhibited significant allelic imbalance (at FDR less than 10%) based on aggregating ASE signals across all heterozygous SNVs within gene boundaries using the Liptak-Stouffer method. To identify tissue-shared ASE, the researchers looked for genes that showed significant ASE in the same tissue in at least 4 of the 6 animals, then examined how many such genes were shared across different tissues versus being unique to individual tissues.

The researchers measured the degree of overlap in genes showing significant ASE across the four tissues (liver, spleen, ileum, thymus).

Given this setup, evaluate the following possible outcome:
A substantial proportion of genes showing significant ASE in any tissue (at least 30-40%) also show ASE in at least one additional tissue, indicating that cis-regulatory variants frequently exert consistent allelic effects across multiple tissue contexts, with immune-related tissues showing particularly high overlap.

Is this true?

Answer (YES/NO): NO